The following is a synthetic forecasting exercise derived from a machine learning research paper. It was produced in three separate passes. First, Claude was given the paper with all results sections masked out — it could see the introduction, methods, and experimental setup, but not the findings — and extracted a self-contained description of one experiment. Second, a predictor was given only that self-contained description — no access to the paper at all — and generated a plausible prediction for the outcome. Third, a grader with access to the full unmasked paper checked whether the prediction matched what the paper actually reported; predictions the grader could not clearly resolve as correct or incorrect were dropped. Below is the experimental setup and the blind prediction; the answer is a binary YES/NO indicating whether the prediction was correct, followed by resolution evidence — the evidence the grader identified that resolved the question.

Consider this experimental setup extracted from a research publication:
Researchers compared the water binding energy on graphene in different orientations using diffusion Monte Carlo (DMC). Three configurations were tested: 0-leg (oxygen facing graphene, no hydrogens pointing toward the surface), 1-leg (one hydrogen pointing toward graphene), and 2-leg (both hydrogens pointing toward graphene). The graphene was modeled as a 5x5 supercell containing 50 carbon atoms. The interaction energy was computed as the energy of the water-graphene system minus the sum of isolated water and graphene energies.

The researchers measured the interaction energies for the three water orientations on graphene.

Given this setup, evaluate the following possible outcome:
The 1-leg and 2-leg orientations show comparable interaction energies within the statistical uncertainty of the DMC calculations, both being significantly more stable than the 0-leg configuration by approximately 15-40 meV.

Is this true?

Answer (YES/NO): NO